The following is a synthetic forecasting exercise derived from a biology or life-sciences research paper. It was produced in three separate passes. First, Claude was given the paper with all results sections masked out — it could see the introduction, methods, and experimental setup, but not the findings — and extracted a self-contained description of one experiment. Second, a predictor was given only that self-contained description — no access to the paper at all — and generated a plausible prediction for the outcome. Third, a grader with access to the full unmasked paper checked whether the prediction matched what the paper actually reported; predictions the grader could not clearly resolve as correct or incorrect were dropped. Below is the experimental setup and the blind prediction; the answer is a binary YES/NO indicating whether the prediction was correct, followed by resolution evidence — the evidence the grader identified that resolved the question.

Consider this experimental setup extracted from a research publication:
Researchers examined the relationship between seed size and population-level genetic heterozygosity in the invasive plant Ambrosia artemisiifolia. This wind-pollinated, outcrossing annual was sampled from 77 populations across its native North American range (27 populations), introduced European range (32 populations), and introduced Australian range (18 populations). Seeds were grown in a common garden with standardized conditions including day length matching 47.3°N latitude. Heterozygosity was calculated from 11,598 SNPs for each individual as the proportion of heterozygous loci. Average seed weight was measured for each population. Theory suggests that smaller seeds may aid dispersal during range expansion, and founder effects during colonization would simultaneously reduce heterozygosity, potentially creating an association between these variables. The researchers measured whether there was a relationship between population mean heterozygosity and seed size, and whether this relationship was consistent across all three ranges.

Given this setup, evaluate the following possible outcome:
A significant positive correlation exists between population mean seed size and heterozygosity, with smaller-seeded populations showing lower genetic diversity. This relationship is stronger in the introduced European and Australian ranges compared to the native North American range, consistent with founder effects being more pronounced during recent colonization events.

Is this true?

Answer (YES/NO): NO